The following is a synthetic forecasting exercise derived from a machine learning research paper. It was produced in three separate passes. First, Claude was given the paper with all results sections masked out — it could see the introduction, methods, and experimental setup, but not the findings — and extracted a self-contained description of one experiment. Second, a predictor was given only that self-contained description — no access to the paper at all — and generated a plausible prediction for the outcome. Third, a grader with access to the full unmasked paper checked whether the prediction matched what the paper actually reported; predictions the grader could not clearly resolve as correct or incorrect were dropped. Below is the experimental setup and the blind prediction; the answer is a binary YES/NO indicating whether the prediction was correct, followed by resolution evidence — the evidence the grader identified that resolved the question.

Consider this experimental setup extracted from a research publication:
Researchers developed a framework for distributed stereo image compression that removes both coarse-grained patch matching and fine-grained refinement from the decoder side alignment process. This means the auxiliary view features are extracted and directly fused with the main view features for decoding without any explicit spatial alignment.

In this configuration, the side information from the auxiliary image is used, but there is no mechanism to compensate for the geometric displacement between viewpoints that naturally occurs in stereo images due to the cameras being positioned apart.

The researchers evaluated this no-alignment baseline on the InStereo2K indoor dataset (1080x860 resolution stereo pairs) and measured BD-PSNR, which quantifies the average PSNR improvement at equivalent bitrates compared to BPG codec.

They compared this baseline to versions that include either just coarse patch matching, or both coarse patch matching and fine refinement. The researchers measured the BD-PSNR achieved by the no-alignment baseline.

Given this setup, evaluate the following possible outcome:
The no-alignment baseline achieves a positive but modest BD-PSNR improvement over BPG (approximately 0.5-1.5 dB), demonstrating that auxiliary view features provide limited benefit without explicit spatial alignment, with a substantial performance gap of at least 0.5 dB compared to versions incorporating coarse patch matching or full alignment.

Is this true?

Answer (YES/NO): YES